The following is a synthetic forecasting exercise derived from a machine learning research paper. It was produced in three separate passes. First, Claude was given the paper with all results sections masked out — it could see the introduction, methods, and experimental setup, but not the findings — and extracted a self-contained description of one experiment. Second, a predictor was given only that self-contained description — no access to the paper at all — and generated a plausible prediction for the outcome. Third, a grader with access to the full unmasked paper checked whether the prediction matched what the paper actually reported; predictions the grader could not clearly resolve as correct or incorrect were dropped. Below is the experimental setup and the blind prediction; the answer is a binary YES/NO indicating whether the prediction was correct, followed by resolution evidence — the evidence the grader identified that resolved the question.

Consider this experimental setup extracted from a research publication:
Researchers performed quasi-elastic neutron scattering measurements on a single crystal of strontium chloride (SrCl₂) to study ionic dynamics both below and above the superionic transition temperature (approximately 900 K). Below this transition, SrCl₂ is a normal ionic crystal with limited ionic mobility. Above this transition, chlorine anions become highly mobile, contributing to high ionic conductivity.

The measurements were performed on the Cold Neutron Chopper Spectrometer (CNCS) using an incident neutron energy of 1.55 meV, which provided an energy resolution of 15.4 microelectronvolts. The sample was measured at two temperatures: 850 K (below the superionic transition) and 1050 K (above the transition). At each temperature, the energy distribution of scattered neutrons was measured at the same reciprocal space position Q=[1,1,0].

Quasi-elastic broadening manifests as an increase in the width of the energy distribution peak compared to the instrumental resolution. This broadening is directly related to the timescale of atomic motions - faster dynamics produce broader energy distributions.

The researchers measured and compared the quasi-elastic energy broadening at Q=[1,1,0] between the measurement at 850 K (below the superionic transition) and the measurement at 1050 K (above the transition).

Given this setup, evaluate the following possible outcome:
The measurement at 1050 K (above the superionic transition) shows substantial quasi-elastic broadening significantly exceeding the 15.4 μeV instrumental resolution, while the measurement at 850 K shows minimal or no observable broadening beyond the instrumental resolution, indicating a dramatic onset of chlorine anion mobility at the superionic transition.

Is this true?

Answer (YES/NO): YES